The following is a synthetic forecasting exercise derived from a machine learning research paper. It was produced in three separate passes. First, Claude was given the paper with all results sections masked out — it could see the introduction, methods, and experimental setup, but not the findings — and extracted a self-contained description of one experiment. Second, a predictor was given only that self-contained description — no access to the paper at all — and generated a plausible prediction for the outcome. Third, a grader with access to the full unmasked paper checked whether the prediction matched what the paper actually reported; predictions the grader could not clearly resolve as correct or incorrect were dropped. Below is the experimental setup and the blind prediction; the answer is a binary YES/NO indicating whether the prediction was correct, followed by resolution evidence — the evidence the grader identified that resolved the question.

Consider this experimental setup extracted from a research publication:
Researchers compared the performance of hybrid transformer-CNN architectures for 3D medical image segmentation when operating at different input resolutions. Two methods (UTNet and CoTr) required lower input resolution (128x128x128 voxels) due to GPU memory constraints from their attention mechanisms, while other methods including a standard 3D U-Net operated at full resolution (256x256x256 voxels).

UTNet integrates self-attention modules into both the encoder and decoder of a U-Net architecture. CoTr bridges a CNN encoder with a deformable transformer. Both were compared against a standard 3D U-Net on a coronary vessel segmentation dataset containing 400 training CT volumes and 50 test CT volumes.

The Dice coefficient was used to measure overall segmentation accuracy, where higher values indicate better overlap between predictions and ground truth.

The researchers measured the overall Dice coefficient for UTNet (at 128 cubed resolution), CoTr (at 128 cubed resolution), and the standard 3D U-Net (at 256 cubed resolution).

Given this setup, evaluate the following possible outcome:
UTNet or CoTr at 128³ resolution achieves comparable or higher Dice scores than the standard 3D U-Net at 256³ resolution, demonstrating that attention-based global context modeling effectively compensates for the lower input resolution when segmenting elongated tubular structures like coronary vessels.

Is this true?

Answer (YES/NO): NO